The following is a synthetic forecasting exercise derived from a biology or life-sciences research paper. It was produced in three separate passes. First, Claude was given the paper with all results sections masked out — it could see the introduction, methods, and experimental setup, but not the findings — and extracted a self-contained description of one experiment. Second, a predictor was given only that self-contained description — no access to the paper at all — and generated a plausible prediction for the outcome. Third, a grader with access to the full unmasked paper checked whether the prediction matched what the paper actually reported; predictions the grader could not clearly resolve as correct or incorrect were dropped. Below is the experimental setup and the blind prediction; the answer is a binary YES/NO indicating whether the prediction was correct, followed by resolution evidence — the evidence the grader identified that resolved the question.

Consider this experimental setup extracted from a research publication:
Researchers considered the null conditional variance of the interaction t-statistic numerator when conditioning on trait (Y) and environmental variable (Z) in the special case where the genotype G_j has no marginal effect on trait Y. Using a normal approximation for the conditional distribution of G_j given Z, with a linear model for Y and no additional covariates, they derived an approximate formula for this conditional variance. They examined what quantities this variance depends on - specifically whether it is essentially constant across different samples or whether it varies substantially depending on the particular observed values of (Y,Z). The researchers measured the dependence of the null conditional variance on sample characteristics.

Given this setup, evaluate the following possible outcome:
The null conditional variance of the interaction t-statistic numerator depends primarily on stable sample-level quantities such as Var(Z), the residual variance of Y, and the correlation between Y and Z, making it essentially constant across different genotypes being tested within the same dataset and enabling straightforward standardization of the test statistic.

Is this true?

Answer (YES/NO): NO